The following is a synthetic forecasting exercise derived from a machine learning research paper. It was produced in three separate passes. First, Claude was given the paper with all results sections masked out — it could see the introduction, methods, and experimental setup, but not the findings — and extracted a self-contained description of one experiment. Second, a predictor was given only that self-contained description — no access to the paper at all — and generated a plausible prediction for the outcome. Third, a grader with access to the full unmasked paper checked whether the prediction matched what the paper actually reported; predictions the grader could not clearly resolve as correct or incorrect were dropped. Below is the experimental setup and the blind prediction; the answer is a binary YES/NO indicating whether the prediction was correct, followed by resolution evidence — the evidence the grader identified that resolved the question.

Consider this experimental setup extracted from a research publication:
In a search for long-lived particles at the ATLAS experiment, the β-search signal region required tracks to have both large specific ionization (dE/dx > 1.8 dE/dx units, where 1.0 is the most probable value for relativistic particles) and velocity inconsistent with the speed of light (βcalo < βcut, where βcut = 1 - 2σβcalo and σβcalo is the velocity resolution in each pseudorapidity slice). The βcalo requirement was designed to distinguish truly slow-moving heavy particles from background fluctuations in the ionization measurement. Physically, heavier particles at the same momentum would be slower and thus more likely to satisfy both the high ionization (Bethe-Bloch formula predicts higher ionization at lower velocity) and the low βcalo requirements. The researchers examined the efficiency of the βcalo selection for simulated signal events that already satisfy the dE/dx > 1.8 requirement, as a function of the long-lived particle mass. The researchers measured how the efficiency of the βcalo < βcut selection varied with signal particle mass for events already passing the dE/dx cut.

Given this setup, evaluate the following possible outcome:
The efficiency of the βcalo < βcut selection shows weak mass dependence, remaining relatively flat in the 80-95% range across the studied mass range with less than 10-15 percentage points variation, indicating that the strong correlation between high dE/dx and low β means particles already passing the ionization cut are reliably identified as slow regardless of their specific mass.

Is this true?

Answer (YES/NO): NO